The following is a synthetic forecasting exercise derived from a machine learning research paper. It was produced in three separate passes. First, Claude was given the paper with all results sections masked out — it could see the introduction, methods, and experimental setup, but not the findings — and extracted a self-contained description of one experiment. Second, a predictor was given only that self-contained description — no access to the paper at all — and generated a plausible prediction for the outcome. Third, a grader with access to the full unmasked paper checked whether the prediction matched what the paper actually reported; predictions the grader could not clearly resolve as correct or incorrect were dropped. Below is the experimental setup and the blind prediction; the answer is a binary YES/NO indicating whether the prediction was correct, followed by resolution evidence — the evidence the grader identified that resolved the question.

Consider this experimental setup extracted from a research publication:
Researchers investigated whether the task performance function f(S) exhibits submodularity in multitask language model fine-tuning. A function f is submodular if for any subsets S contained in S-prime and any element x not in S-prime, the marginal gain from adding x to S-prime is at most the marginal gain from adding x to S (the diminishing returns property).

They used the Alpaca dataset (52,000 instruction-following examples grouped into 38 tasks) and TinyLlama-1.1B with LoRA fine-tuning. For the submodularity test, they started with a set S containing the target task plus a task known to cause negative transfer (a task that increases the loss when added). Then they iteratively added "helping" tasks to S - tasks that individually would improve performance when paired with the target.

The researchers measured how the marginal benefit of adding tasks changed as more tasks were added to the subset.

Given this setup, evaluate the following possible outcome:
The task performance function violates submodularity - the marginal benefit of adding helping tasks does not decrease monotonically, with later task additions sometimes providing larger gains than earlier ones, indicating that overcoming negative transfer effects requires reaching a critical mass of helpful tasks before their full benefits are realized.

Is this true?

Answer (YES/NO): NO